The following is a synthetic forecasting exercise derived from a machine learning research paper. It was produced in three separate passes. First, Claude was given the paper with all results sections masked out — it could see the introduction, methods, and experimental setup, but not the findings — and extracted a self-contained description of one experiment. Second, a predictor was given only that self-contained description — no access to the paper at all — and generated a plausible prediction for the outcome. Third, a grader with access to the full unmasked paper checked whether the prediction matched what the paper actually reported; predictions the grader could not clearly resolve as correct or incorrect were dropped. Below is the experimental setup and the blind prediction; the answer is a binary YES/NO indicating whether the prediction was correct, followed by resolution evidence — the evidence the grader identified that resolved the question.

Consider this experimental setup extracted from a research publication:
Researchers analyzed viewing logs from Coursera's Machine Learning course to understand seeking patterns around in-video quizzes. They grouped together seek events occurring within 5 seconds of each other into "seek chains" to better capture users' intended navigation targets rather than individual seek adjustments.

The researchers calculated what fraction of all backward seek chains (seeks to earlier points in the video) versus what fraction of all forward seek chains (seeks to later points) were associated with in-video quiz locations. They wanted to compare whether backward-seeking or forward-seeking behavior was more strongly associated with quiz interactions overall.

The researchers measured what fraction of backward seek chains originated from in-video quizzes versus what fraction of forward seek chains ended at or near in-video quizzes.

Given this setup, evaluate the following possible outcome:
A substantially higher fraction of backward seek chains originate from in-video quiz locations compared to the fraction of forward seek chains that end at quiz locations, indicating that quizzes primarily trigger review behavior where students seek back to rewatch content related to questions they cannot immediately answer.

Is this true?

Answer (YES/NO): NO